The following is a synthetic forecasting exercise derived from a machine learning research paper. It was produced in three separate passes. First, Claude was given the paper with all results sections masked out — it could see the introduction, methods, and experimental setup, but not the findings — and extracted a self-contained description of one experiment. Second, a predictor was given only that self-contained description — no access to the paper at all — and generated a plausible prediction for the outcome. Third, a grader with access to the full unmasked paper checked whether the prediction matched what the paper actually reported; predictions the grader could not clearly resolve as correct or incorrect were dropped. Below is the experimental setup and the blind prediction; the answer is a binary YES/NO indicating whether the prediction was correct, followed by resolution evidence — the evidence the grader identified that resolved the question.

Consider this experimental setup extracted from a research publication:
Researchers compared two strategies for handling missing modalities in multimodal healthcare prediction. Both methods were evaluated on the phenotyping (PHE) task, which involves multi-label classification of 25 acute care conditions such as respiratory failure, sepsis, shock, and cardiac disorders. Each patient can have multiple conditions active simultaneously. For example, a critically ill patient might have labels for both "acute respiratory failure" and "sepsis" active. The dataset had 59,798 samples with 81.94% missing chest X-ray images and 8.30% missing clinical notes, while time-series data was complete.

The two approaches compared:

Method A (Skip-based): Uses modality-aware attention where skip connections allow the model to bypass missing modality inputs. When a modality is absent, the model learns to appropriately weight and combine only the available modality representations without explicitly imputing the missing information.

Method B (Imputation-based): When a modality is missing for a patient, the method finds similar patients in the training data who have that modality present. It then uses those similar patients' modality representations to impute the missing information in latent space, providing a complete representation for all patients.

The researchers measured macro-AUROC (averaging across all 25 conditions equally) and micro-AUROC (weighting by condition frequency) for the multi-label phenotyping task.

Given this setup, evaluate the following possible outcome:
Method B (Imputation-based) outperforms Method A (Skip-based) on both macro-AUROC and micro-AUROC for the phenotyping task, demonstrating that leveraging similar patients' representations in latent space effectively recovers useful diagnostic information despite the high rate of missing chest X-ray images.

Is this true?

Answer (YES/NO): NO